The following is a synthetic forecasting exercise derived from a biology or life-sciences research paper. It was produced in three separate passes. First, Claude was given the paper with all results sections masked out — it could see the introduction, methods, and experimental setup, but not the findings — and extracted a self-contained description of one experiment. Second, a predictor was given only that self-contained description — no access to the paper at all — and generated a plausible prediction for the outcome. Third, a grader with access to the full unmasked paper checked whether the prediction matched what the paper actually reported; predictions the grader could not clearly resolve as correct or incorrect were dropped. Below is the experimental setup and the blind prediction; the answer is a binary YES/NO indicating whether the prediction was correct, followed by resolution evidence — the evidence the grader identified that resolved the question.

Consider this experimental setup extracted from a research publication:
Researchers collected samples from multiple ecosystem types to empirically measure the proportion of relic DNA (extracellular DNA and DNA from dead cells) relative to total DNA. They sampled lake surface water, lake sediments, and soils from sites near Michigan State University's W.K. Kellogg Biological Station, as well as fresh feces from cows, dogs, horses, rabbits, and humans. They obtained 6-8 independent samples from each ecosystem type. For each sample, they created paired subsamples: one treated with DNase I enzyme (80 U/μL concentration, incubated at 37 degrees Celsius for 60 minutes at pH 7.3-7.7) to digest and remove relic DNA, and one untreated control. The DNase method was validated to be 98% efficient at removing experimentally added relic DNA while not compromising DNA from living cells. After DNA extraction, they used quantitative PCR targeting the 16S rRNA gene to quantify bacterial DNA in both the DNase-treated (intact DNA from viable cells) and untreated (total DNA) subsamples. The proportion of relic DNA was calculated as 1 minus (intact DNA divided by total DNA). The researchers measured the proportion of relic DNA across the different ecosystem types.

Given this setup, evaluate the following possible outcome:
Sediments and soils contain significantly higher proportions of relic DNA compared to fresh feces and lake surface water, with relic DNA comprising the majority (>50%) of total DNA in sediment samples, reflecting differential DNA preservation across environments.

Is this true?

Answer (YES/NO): NO